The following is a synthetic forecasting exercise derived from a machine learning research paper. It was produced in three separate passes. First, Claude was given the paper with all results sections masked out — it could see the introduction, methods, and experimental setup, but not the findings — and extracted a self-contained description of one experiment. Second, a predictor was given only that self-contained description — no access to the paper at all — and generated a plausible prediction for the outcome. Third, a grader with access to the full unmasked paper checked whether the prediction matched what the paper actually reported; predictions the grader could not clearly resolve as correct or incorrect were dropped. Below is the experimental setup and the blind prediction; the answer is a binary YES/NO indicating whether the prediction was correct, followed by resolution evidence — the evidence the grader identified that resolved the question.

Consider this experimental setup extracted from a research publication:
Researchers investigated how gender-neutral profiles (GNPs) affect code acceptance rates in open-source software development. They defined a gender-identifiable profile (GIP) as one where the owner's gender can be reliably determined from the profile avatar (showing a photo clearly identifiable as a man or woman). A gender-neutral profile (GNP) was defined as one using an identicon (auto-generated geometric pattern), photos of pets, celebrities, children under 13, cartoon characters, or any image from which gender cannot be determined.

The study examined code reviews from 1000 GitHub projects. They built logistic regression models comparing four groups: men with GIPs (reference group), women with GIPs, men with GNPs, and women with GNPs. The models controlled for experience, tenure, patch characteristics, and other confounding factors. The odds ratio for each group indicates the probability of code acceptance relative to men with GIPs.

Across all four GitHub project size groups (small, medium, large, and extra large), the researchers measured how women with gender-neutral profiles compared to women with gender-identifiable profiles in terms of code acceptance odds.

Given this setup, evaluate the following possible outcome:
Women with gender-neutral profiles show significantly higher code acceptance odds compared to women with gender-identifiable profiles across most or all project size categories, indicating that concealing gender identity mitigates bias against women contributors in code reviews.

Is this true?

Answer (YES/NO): NO